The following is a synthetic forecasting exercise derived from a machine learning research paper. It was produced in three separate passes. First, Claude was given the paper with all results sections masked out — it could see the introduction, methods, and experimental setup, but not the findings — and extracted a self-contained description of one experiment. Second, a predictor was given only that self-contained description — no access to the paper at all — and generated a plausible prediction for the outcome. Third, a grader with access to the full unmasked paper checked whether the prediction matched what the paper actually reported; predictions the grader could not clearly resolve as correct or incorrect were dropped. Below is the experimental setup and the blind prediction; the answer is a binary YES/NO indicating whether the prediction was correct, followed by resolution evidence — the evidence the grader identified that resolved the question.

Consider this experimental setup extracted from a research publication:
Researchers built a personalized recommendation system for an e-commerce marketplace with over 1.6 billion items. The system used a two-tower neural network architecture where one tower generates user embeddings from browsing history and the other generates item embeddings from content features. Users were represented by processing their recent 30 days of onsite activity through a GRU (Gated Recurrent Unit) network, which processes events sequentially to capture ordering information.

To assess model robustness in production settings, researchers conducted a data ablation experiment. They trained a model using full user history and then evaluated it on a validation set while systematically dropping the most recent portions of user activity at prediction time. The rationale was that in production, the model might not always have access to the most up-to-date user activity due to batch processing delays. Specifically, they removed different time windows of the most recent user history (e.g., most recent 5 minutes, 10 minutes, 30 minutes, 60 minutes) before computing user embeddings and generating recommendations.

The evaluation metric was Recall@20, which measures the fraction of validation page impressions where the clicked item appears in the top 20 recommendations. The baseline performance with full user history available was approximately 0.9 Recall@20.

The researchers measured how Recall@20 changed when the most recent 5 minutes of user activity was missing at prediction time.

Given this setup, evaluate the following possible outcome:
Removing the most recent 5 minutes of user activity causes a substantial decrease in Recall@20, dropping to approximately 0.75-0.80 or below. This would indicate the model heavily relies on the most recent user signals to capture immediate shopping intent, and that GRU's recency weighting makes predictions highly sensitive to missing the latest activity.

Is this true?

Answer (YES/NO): YES